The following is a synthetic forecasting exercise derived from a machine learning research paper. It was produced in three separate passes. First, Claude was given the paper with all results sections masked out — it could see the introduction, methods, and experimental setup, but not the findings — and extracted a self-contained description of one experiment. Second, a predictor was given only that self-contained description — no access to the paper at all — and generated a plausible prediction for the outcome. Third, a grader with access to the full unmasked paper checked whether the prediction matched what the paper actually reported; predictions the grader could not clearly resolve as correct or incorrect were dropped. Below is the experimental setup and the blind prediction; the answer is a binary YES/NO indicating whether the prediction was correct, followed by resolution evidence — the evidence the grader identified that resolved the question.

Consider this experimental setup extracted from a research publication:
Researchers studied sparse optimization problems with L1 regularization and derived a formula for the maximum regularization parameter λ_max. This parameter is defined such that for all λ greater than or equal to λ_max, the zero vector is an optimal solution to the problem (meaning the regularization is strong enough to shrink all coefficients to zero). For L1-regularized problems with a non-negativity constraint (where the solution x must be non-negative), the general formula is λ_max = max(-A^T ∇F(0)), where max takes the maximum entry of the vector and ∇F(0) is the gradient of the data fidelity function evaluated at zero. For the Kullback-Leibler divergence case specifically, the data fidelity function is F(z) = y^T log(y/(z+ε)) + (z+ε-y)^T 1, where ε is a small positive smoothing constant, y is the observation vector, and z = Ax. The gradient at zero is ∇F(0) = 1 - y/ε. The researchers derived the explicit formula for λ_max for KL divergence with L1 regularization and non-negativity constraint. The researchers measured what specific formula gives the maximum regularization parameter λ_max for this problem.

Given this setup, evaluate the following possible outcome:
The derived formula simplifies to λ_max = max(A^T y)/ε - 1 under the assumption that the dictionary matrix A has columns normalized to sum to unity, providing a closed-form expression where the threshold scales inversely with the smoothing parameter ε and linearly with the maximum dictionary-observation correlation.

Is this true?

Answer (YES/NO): NO